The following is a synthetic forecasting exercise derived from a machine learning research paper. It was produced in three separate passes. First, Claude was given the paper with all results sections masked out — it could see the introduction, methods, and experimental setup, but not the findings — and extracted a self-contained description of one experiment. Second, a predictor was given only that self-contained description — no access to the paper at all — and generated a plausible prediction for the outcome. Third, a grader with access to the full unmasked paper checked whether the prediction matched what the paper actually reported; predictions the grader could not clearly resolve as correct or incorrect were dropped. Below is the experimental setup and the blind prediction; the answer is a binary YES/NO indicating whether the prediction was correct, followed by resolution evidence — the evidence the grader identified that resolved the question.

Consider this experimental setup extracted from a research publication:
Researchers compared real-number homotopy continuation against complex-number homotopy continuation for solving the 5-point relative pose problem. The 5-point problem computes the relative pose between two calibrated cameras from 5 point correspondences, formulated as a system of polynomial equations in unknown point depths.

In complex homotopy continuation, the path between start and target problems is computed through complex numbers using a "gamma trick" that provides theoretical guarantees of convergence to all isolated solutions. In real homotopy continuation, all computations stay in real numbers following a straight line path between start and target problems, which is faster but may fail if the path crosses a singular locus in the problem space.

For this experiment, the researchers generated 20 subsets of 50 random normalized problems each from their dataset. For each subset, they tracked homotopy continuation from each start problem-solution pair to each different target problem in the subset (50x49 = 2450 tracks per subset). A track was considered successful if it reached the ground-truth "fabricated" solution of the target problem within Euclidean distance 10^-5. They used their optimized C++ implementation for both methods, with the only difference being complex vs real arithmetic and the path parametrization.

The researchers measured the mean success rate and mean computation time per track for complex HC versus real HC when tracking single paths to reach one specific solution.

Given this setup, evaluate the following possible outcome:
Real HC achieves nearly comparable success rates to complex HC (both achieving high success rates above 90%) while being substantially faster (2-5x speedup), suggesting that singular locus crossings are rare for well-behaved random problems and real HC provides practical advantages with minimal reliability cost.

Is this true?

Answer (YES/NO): NO